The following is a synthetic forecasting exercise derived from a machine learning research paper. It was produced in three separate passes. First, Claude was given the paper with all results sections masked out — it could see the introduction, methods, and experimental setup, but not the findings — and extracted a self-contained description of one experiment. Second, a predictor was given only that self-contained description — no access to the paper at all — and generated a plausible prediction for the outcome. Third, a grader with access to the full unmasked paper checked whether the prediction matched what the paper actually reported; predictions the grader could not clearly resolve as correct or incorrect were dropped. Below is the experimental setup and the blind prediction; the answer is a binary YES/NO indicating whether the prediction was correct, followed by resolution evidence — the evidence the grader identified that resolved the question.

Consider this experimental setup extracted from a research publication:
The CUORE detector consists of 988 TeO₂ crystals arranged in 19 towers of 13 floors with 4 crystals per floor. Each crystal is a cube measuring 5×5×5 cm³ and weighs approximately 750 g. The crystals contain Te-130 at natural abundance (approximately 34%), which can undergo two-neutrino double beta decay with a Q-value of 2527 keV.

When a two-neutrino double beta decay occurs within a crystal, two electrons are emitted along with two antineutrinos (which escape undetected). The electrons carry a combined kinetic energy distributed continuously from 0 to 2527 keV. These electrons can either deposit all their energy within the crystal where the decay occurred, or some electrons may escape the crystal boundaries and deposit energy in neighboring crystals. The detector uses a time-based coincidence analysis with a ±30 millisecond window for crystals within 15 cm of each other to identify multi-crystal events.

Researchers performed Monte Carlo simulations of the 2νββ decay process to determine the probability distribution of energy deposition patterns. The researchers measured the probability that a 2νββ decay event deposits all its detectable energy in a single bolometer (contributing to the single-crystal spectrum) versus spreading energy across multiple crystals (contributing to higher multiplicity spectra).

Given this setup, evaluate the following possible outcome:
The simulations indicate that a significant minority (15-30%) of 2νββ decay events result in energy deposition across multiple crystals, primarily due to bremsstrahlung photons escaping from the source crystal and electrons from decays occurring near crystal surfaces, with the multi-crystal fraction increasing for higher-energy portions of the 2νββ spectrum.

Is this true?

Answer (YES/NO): NO